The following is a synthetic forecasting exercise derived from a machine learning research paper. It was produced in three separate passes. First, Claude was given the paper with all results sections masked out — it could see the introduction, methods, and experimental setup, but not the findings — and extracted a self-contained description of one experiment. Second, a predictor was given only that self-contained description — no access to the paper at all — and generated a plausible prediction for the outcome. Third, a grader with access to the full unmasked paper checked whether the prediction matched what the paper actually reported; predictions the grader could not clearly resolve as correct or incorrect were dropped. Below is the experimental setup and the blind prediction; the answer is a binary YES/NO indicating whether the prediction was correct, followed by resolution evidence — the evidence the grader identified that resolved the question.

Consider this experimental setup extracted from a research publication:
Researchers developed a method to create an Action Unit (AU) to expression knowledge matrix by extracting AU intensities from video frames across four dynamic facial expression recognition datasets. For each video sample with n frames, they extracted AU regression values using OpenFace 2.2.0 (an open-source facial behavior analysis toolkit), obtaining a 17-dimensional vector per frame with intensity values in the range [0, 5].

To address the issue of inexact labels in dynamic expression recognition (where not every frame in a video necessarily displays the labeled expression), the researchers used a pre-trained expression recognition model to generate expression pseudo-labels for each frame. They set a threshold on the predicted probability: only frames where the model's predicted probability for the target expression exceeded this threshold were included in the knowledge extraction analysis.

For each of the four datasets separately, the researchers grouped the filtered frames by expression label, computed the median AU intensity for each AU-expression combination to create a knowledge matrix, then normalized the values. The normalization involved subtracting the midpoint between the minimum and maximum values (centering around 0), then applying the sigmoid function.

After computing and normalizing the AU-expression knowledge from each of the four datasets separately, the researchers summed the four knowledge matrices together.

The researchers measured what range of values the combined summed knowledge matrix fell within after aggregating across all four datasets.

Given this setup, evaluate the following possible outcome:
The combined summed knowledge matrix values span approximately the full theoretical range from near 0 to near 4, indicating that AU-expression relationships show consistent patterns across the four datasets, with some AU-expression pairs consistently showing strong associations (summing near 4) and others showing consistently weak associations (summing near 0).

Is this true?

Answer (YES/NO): NO